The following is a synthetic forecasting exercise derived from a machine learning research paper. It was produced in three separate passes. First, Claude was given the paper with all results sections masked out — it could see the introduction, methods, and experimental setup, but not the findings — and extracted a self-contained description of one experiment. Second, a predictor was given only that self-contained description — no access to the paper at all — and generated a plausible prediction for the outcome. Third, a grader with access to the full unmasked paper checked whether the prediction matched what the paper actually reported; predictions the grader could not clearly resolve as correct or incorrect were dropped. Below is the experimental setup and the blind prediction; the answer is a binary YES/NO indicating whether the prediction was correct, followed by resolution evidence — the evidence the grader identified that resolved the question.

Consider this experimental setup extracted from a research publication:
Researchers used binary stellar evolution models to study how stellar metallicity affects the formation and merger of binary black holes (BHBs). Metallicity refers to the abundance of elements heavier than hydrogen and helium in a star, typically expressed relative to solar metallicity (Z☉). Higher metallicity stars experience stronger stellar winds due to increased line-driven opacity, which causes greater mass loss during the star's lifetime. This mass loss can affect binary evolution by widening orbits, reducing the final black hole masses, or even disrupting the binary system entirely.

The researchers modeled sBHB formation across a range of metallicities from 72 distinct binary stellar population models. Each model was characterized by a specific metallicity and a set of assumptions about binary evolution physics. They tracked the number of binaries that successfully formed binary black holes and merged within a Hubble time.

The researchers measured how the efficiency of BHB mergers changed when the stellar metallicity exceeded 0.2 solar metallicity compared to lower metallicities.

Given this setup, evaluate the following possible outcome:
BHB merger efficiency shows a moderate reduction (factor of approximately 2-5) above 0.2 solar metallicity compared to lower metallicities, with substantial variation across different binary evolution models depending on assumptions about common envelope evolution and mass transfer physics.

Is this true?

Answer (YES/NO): NO